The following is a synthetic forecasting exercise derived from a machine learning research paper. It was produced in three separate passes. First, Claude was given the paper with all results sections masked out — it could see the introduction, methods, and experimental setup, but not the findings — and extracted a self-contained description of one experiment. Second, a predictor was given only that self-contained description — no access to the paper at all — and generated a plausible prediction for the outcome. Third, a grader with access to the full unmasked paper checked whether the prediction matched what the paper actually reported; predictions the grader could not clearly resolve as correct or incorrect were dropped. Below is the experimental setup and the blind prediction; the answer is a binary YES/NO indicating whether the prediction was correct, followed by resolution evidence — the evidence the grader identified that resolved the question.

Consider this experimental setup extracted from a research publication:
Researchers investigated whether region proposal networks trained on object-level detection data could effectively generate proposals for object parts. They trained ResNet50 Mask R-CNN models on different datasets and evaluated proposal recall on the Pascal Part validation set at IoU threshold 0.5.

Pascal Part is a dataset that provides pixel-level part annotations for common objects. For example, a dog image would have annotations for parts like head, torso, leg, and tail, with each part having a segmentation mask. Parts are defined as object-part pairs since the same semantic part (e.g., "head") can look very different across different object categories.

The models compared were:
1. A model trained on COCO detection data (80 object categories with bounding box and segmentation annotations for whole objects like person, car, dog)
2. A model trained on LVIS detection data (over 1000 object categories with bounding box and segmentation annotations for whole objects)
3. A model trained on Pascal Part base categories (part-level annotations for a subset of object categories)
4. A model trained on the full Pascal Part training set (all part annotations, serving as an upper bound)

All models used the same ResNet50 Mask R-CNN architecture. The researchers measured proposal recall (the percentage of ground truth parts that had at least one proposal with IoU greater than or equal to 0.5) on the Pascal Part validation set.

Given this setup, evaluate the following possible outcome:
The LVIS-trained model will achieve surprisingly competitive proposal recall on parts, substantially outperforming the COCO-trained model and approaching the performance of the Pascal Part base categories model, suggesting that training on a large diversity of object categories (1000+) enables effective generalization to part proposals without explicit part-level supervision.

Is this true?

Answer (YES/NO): NO